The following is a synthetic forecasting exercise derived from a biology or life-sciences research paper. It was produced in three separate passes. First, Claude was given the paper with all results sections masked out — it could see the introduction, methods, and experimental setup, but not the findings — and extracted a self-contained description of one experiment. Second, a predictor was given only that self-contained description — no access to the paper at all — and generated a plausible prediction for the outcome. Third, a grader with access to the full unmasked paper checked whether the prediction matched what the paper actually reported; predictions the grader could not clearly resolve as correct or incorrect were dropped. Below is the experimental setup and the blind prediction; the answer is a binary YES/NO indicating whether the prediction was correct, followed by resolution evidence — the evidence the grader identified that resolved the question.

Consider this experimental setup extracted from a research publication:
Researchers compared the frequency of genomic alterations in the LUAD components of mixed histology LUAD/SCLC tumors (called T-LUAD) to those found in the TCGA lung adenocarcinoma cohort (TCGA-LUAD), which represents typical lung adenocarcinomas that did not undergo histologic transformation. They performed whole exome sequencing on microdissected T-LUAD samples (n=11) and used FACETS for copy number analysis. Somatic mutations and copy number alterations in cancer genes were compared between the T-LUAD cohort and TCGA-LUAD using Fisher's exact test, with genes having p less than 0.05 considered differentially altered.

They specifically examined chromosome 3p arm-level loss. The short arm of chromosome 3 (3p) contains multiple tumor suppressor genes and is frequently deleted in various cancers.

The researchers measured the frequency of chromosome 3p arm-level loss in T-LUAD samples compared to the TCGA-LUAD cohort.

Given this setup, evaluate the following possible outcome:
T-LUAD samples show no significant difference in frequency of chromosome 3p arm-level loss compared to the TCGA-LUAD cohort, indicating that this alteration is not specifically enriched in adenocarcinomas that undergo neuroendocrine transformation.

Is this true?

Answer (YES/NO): NO